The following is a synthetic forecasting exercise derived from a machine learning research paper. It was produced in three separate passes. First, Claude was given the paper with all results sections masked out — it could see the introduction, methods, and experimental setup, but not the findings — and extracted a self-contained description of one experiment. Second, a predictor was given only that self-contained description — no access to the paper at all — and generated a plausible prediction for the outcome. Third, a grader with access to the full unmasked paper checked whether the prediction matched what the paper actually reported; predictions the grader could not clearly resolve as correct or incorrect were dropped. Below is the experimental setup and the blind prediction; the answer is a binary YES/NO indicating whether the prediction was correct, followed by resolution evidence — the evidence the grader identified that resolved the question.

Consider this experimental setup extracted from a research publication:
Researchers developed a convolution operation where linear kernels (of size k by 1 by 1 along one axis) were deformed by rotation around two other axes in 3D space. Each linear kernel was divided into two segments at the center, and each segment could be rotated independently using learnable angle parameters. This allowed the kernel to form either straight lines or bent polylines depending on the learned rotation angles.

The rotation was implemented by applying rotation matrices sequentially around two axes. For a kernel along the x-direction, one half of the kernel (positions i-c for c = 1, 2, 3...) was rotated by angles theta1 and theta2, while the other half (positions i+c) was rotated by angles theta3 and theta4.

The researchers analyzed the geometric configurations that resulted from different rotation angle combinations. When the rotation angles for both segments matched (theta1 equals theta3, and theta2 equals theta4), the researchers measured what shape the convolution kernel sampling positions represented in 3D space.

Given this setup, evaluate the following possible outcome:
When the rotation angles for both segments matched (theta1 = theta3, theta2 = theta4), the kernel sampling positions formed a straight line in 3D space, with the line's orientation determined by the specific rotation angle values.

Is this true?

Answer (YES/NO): YES